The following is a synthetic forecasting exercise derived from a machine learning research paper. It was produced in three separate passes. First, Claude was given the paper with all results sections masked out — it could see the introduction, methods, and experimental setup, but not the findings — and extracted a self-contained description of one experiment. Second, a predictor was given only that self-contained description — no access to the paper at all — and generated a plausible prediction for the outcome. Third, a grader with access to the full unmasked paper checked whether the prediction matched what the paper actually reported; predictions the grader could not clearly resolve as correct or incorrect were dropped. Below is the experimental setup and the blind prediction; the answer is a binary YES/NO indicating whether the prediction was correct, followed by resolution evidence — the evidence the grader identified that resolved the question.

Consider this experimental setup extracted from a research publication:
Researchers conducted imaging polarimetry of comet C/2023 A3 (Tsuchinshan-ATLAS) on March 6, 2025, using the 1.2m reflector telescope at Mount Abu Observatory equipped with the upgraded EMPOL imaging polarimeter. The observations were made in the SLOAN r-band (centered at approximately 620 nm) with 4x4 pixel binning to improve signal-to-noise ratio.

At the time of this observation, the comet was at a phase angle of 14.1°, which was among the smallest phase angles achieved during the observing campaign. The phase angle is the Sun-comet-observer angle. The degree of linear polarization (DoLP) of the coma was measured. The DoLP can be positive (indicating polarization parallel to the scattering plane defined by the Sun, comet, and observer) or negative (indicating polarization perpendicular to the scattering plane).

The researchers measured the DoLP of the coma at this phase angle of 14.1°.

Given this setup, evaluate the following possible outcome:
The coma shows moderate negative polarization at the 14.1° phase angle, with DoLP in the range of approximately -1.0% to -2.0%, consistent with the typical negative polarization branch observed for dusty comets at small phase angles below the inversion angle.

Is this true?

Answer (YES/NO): NO